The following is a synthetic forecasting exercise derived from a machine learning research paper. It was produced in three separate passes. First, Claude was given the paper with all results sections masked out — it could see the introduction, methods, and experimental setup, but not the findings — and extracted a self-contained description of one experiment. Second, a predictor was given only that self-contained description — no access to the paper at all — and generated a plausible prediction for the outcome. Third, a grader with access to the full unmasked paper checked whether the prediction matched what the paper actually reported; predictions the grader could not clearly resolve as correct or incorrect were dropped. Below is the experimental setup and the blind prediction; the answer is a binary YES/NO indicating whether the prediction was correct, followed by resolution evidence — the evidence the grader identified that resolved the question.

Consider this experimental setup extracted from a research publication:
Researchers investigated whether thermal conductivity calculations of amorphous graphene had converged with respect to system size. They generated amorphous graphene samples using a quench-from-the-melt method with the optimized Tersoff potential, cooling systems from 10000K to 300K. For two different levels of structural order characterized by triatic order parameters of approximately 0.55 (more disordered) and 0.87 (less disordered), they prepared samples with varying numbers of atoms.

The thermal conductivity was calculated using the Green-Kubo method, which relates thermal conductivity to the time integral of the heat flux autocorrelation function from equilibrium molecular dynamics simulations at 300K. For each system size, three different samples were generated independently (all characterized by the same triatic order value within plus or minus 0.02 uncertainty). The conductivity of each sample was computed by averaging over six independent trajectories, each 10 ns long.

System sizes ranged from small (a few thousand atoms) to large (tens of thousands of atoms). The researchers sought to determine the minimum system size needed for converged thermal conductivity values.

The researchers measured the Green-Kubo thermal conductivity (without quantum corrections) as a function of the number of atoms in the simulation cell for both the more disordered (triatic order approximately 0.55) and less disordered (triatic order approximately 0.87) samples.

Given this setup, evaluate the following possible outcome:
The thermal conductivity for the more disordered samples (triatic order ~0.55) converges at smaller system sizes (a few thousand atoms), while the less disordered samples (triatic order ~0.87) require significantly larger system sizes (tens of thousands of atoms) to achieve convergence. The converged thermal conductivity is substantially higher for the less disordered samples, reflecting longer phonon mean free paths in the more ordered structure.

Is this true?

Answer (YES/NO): NO